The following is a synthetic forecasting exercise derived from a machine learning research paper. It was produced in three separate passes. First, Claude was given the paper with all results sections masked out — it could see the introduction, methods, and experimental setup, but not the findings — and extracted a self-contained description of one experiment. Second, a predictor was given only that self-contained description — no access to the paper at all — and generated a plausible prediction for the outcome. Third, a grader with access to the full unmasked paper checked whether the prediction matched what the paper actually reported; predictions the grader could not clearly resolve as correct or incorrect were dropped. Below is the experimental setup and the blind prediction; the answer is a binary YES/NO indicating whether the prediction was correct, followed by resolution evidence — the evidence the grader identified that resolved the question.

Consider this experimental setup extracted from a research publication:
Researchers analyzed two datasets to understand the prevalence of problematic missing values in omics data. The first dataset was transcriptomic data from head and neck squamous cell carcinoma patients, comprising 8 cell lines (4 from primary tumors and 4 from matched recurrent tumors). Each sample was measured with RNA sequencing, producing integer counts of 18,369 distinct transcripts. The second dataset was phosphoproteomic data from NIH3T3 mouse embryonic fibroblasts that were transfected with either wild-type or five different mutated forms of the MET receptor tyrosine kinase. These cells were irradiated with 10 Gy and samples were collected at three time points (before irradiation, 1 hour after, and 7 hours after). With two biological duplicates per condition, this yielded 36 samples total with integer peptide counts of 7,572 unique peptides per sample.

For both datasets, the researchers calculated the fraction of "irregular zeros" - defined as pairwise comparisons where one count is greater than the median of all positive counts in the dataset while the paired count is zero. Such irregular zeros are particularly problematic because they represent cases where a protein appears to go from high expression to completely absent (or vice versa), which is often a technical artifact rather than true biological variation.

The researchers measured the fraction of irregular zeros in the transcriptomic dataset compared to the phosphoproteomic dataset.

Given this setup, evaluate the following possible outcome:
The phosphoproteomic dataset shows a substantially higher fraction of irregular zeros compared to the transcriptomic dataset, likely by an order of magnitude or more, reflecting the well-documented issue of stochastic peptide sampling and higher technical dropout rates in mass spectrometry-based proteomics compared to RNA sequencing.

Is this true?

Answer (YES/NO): YES